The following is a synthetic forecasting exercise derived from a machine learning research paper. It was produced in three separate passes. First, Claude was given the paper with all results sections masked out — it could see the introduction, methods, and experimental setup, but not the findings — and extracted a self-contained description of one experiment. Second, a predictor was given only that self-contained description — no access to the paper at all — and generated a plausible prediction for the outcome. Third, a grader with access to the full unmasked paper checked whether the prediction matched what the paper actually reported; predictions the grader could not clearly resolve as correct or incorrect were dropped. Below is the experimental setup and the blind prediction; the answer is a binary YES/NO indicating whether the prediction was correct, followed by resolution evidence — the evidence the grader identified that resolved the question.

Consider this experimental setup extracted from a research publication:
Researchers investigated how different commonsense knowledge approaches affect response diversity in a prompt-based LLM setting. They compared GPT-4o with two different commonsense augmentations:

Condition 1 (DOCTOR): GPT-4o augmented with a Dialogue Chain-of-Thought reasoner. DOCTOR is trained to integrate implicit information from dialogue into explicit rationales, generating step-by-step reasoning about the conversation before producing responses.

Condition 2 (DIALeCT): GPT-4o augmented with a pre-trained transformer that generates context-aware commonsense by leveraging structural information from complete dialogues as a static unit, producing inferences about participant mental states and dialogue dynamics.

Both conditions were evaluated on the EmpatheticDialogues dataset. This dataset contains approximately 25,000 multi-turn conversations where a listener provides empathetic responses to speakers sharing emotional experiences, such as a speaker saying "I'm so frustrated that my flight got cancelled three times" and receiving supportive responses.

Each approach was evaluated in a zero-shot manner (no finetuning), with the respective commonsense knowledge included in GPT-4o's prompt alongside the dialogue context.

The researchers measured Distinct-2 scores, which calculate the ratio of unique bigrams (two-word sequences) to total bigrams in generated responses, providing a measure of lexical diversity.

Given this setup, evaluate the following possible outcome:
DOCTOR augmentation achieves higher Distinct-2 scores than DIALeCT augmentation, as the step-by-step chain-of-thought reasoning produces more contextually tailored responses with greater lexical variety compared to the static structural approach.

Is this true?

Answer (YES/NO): YES